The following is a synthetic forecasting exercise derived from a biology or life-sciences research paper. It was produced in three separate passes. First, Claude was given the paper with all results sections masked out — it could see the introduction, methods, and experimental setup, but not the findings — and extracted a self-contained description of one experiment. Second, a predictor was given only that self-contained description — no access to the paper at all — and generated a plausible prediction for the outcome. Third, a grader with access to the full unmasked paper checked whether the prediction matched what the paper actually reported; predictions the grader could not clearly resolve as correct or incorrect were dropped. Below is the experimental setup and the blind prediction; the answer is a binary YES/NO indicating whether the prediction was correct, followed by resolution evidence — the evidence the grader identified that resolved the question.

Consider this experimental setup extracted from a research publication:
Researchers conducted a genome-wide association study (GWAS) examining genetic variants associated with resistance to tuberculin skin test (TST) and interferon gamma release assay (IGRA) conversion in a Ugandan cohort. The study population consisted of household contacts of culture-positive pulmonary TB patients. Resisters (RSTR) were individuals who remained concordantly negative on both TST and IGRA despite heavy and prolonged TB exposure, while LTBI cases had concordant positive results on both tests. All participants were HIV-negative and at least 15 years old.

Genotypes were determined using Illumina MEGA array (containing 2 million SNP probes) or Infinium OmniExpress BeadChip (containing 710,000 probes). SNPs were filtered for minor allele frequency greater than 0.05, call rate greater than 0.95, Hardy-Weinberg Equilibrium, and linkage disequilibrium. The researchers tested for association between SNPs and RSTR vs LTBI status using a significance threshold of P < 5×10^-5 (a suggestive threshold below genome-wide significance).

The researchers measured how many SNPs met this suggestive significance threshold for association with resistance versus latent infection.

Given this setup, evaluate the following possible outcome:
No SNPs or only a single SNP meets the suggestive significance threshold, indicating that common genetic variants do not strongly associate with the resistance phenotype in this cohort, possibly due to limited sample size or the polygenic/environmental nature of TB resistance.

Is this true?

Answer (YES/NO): NO